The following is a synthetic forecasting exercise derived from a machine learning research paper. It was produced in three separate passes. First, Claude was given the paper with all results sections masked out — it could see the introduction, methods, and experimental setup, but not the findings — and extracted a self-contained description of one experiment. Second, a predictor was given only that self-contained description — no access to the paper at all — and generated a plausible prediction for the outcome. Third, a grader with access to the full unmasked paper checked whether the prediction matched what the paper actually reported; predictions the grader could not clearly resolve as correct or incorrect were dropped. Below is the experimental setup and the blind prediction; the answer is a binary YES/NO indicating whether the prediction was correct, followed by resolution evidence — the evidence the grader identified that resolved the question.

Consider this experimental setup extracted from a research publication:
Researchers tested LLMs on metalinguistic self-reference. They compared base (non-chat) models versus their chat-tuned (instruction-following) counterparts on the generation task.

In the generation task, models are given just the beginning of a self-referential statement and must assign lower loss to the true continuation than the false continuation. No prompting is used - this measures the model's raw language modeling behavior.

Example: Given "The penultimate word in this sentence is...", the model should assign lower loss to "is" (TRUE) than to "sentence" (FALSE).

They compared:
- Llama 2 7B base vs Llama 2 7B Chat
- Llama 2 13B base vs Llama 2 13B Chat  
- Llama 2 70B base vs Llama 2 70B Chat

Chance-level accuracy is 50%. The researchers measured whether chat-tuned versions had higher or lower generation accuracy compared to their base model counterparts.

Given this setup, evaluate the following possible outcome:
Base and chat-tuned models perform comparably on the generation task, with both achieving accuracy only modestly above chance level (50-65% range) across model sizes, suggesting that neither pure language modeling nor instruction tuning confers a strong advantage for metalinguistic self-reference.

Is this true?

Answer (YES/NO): NO